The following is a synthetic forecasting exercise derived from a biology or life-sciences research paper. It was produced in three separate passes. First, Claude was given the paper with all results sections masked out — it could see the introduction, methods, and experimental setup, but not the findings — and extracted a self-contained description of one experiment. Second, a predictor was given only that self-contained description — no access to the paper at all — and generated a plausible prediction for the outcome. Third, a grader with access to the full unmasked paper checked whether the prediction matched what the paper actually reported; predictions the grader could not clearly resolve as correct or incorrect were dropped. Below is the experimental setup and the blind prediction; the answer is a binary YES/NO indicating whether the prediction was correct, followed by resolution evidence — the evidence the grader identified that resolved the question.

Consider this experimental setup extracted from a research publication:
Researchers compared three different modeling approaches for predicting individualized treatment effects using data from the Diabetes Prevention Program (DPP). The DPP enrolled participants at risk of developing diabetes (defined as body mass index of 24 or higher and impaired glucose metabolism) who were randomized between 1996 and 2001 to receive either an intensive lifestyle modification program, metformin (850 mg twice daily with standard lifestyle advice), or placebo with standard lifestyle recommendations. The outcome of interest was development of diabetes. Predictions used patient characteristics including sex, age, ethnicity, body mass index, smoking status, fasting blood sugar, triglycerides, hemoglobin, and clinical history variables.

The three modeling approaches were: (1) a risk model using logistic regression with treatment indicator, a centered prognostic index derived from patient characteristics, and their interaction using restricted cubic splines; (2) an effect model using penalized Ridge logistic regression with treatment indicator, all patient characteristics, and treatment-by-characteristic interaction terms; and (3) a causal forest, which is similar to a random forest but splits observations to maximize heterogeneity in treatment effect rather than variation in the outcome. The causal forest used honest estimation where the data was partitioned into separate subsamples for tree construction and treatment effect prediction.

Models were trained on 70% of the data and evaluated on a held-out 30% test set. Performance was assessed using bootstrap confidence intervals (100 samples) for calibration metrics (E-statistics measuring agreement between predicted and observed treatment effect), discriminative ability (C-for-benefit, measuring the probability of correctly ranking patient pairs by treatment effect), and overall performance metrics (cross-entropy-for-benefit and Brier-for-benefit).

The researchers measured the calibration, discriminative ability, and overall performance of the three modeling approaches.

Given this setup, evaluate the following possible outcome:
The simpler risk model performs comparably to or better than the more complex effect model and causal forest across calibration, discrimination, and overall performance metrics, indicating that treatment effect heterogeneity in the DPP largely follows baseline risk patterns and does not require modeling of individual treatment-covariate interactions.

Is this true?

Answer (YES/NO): NO